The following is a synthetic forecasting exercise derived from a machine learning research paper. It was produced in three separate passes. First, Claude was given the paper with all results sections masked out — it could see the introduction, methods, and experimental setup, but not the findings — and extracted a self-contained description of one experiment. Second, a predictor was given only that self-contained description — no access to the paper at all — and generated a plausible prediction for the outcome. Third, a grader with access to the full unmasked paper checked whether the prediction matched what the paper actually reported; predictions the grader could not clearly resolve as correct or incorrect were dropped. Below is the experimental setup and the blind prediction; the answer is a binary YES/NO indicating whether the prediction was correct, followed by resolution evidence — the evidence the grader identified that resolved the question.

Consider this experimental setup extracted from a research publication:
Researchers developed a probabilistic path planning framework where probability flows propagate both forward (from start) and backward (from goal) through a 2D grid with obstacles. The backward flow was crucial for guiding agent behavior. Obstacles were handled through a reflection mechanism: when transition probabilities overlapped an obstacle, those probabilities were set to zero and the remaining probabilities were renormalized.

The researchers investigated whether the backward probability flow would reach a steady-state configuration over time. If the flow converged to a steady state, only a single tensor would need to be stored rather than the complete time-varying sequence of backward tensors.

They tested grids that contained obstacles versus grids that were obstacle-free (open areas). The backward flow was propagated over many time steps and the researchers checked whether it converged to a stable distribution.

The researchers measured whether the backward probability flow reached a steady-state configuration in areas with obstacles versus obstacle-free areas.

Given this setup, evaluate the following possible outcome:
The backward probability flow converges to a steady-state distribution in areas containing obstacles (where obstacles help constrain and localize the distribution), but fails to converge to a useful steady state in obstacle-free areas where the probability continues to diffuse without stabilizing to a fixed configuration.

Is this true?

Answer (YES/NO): NO